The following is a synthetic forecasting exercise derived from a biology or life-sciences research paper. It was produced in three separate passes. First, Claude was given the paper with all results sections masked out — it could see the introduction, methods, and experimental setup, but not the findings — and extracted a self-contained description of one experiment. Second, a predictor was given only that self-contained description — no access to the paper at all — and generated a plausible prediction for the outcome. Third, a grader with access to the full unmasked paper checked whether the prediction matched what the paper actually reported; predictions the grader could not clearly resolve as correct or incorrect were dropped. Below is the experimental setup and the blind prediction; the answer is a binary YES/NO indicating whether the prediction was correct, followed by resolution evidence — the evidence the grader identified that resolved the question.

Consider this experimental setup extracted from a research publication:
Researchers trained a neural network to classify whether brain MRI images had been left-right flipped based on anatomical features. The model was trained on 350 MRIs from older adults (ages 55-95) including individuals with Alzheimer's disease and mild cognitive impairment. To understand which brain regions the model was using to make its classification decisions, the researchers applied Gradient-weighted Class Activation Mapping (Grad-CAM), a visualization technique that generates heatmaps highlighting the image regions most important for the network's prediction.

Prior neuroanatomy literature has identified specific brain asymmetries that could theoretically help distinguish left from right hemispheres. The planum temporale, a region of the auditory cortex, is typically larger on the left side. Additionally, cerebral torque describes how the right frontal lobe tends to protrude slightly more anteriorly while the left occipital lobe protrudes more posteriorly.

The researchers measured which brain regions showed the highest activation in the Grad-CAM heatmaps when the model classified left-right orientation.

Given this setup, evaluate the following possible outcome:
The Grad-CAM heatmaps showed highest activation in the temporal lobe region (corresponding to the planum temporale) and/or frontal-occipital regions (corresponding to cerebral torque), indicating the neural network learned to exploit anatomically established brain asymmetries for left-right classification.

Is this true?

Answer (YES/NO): YES